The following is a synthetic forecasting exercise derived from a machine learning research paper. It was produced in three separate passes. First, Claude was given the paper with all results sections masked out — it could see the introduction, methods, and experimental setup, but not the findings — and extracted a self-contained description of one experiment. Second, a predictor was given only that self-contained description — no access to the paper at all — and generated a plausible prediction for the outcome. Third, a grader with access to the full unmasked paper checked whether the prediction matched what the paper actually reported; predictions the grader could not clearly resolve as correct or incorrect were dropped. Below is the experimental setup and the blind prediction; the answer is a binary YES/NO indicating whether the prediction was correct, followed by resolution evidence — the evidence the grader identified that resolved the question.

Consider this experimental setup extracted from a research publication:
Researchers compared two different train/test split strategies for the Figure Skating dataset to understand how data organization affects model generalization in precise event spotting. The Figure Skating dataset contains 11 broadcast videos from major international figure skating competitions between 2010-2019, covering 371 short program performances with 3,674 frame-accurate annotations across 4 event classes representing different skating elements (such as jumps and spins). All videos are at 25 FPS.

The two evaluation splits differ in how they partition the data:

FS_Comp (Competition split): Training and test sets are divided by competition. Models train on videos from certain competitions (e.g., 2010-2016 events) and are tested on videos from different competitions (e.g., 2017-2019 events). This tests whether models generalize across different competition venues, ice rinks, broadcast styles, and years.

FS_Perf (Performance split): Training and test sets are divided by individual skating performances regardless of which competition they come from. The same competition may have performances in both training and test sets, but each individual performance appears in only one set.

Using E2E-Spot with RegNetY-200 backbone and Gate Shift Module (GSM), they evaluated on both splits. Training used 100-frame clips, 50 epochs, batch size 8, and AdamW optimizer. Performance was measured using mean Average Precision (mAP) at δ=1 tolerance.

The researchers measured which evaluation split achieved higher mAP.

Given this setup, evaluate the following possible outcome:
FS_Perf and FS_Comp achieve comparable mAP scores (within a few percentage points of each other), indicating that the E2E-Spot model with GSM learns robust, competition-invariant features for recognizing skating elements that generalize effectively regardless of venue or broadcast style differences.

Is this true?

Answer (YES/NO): NO